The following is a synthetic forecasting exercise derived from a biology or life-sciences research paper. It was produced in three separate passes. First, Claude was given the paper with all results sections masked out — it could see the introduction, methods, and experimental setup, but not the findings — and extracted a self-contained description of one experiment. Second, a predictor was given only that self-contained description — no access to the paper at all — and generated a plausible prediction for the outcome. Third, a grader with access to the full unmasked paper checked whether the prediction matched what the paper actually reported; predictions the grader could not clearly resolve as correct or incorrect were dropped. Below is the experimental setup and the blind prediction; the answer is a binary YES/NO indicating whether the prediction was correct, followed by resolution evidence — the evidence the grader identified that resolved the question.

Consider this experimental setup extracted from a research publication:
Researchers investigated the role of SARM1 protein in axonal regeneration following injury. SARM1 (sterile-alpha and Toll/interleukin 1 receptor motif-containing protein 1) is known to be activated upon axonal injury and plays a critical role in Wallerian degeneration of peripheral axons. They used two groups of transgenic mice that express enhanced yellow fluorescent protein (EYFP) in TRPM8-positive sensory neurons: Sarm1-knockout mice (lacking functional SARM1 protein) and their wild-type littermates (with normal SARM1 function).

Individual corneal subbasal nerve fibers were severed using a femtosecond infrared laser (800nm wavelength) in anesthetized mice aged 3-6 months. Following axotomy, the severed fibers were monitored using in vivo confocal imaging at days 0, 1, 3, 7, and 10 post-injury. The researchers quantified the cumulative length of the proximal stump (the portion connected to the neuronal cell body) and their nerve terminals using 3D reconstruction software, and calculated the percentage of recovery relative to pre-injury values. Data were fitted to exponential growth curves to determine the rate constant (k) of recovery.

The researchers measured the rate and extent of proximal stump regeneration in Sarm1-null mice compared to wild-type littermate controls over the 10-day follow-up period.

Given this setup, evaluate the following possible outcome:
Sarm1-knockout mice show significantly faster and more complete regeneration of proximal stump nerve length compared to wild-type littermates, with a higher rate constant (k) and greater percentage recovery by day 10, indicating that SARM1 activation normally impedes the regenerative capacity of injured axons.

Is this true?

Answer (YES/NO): NO